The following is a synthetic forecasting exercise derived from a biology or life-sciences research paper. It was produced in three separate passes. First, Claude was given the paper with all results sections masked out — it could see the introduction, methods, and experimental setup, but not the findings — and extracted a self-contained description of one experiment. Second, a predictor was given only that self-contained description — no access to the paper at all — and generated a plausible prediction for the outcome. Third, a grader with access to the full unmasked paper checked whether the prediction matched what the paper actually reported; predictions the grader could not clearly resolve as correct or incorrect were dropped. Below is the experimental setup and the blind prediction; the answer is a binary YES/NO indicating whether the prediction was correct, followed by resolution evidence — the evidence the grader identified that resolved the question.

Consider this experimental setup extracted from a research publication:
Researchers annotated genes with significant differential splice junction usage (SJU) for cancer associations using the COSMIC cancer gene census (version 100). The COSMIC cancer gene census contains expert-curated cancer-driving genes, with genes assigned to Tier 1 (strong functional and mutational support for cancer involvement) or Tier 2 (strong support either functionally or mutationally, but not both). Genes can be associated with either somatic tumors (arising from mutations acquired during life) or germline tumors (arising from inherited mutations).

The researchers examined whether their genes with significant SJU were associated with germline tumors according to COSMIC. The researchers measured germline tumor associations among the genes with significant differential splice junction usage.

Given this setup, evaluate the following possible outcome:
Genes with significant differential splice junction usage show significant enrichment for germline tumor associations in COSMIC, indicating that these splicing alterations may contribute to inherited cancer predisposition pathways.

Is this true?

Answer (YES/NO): NO